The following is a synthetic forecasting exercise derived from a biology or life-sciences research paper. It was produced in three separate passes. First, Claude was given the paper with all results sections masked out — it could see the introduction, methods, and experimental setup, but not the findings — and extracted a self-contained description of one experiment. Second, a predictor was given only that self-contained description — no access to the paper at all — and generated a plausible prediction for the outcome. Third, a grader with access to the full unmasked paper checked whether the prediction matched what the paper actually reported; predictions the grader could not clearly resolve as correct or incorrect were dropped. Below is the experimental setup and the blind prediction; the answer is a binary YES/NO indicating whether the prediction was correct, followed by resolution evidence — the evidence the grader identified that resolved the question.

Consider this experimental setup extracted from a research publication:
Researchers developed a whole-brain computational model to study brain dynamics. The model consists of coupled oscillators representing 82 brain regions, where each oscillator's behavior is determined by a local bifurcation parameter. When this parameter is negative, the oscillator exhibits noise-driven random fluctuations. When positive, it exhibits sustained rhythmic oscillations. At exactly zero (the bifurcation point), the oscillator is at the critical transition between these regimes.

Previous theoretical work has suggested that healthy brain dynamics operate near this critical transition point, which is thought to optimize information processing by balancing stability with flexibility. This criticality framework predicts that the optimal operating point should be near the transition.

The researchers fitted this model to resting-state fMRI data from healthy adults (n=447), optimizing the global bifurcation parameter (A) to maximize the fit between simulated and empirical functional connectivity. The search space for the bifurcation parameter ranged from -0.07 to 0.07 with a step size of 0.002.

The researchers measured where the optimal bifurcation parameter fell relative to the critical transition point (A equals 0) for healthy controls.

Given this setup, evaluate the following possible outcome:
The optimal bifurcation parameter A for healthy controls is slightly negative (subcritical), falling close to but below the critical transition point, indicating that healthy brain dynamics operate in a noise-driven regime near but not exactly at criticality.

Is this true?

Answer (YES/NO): YES